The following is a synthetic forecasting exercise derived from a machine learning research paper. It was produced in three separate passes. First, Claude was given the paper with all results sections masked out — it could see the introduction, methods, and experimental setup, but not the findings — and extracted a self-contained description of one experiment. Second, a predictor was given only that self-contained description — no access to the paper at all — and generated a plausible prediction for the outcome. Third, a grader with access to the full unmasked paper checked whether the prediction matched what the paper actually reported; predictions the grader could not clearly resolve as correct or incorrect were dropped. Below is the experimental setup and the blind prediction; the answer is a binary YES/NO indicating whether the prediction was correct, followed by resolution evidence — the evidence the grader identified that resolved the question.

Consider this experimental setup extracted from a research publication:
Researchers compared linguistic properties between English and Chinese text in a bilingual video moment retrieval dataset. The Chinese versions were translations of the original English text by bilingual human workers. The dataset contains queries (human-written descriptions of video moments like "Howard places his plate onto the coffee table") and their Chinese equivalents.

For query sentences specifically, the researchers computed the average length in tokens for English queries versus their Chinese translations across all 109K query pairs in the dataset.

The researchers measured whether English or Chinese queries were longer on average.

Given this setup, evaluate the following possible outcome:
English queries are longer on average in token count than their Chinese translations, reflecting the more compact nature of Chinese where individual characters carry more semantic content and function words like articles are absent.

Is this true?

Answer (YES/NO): YES